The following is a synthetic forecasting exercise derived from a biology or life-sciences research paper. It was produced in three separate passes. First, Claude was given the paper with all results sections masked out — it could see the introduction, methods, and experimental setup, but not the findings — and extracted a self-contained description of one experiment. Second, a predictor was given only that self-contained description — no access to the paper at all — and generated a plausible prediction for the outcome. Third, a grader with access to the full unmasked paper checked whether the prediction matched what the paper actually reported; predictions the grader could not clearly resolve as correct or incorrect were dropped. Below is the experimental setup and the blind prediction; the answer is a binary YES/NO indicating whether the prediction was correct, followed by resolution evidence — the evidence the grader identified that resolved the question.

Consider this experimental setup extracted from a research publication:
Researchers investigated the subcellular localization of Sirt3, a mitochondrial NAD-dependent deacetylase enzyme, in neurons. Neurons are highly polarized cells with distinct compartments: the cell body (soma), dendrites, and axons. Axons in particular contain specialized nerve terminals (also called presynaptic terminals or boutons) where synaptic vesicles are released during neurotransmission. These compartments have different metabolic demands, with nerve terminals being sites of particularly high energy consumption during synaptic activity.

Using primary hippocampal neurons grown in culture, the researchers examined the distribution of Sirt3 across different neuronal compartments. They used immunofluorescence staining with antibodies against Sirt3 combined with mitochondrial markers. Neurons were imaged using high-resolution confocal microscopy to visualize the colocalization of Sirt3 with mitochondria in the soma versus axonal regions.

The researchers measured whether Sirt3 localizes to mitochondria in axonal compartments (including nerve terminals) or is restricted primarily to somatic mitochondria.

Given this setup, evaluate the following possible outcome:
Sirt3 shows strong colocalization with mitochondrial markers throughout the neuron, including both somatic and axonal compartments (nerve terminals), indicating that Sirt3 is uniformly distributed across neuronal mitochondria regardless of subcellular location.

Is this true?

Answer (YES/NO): YES